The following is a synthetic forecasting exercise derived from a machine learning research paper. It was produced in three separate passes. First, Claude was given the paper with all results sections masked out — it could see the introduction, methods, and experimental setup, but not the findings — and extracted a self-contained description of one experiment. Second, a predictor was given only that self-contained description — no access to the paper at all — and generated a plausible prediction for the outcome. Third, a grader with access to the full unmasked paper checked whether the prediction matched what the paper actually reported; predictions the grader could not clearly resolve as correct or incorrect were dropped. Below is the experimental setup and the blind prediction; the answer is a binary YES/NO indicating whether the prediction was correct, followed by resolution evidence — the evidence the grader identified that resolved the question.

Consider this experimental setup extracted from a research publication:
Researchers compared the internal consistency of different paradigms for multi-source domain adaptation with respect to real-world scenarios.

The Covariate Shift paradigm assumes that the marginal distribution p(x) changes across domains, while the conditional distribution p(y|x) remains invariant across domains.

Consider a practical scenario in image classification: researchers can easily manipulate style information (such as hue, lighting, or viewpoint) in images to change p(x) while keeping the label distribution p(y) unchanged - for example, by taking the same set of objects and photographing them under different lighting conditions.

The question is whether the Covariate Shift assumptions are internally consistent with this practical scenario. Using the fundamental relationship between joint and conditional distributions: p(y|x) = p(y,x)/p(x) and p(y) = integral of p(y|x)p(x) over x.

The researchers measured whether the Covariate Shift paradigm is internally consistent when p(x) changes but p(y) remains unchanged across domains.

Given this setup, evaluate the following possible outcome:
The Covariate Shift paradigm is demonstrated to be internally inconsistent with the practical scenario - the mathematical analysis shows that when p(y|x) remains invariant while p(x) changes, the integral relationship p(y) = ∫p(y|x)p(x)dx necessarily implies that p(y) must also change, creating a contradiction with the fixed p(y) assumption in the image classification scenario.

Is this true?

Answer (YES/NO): YES